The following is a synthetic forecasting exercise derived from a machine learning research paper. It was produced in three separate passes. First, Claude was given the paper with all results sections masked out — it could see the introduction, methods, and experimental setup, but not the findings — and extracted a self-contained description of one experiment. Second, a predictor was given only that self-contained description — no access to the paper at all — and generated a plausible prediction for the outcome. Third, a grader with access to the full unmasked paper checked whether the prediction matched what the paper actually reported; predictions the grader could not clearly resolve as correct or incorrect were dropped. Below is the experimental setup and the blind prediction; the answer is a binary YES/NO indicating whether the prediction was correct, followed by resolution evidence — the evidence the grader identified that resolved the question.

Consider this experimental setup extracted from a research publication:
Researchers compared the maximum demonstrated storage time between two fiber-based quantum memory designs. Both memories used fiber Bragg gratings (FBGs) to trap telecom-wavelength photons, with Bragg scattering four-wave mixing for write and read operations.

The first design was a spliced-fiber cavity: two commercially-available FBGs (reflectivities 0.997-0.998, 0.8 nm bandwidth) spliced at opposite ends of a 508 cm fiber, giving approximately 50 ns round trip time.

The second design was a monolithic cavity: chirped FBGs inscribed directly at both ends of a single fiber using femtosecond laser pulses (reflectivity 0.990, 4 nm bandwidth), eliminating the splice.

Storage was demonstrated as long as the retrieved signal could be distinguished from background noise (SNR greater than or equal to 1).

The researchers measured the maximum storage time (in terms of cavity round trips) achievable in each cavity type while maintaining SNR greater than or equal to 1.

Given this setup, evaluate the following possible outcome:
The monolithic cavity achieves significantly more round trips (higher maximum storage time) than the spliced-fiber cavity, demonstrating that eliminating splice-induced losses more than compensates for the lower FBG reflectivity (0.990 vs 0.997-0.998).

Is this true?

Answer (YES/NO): YES